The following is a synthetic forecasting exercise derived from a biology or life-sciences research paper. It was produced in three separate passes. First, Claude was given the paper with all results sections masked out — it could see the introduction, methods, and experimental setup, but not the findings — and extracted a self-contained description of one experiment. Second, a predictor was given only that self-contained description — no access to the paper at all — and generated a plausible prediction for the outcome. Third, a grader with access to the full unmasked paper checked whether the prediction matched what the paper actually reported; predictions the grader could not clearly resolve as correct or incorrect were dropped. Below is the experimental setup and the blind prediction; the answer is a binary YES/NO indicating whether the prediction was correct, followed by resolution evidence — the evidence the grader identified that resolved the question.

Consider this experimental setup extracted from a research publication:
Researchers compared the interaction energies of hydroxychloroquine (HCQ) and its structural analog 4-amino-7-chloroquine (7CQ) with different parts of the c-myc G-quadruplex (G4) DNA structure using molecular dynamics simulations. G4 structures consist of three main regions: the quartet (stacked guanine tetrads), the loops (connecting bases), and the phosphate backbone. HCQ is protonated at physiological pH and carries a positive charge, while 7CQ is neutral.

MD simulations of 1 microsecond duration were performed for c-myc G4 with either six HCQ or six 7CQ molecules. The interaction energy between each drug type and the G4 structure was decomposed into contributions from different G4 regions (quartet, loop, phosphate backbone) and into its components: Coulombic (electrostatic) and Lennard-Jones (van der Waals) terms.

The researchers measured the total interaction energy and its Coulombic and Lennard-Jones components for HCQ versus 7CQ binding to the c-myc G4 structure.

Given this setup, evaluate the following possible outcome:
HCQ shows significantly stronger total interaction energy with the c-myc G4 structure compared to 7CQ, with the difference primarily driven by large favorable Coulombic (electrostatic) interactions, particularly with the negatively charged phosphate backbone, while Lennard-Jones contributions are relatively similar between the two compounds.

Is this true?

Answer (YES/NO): NO